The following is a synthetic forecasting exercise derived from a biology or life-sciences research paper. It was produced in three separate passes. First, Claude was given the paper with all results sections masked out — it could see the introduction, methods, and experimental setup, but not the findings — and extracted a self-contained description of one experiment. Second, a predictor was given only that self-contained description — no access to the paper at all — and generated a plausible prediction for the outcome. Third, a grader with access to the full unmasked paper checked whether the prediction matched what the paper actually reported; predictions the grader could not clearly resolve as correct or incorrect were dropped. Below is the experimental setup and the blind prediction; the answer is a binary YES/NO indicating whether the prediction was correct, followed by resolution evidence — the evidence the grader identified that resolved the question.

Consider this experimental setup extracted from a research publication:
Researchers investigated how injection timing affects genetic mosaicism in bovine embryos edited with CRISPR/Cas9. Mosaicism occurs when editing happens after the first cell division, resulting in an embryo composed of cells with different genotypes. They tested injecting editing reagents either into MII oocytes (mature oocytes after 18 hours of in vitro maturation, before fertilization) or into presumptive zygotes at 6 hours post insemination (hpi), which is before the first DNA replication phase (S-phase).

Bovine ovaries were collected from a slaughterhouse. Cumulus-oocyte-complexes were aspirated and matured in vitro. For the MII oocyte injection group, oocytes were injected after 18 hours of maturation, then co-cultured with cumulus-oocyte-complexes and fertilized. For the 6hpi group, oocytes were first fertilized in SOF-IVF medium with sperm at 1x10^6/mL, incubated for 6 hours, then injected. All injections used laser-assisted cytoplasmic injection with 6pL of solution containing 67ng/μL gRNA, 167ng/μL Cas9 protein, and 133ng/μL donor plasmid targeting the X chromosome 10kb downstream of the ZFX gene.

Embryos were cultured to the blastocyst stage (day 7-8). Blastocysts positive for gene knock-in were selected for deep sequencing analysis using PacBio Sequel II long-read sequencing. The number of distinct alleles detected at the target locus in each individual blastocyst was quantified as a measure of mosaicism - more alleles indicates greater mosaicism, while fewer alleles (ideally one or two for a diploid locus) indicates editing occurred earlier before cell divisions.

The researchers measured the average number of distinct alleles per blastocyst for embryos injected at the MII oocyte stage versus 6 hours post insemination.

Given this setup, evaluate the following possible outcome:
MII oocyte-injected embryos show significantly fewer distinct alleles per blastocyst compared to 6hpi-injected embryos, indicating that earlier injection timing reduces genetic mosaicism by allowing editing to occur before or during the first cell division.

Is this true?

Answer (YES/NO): NO